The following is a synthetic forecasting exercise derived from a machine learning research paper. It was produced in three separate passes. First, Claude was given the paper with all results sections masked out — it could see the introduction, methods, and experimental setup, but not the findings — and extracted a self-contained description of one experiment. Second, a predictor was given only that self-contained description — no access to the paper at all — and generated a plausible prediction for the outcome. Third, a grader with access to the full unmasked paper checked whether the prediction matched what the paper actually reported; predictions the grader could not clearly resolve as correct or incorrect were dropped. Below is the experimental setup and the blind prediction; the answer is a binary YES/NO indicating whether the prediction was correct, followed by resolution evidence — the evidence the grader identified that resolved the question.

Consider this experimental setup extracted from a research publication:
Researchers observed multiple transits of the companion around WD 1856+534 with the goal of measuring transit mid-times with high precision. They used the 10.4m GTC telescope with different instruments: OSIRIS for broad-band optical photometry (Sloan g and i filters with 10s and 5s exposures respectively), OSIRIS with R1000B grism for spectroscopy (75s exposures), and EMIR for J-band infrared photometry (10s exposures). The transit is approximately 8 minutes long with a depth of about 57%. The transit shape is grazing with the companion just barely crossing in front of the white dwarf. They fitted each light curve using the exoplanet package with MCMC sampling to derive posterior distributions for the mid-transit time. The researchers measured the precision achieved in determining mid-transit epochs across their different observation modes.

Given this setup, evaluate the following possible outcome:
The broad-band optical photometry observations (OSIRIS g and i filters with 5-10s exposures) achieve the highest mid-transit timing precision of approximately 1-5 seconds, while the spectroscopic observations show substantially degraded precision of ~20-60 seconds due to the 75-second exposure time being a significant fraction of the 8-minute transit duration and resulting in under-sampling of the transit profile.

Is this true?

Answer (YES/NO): NO